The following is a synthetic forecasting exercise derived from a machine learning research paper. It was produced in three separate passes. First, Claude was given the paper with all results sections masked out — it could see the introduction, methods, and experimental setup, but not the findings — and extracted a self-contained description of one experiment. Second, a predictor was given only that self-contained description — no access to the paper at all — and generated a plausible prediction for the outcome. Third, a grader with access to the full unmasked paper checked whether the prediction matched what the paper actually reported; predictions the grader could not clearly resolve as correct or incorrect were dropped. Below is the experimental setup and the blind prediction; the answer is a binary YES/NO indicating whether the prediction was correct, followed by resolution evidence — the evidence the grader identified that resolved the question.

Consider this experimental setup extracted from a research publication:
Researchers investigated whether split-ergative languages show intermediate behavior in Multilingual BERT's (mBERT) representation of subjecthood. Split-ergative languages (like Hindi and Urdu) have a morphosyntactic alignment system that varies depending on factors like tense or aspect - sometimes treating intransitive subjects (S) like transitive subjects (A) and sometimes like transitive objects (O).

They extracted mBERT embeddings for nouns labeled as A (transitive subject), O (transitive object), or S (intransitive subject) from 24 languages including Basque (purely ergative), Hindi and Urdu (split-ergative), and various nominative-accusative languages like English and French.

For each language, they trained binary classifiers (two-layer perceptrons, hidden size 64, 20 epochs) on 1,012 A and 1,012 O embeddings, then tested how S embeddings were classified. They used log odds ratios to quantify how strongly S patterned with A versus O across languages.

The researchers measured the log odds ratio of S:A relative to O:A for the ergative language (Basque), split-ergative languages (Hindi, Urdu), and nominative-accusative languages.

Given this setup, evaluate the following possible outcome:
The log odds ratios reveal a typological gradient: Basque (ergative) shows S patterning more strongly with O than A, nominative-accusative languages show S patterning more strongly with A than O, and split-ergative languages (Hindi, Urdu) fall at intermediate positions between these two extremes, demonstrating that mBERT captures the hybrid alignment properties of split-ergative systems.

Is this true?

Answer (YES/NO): NO